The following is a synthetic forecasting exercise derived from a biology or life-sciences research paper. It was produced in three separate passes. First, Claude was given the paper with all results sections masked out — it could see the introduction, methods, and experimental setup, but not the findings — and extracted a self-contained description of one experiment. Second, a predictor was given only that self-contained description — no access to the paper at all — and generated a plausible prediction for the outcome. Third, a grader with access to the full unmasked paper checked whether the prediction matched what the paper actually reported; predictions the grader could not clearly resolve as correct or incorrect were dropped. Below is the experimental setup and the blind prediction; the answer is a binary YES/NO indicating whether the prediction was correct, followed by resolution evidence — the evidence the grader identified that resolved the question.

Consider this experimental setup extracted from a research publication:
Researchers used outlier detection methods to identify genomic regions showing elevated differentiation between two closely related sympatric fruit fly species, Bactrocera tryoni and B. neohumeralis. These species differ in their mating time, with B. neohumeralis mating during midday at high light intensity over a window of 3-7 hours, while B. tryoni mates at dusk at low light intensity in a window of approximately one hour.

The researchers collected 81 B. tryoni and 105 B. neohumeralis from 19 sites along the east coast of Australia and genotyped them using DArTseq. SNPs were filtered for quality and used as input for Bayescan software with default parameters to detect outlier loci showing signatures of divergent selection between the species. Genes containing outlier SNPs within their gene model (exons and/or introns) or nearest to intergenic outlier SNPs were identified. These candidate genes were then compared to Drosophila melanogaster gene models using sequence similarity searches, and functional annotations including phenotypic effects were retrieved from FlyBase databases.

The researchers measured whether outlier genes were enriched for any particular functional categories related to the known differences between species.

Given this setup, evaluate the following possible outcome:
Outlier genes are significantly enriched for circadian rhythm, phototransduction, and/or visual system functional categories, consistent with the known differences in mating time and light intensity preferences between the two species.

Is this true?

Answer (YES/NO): NO